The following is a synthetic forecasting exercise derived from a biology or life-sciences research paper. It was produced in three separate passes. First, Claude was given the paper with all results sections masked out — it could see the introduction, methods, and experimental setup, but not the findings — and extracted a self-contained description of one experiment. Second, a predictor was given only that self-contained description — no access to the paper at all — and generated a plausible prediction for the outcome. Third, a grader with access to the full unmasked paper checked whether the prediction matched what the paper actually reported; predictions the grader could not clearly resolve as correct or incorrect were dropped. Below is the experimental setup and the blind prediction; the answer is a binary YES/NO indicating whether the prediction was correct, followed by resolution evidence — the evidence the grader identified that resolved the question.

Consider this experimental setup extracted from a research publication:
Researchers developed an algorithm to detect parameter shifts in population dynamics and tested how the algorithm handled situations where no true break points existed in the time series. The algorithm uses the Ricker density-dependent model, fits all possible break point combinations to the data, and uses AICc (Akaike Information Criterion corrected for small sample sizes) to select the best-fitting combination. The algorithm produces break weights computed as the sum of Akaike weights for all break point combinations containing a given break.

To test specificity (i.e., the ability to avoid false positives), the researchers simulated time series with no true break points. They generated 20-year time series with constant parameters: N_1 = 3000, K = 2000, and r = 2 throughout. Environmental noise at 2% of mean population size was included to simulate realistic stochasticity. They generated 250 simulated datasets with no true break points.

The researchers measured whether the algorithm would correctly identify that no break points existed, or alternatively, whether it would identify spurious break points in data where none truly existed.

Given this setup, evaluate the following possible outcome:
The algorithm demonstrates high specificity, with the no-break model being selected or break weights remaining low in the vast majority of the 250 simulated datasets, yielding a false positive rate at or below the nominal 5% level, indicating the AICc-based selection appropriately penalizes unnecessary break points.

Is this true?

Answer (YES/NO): NO